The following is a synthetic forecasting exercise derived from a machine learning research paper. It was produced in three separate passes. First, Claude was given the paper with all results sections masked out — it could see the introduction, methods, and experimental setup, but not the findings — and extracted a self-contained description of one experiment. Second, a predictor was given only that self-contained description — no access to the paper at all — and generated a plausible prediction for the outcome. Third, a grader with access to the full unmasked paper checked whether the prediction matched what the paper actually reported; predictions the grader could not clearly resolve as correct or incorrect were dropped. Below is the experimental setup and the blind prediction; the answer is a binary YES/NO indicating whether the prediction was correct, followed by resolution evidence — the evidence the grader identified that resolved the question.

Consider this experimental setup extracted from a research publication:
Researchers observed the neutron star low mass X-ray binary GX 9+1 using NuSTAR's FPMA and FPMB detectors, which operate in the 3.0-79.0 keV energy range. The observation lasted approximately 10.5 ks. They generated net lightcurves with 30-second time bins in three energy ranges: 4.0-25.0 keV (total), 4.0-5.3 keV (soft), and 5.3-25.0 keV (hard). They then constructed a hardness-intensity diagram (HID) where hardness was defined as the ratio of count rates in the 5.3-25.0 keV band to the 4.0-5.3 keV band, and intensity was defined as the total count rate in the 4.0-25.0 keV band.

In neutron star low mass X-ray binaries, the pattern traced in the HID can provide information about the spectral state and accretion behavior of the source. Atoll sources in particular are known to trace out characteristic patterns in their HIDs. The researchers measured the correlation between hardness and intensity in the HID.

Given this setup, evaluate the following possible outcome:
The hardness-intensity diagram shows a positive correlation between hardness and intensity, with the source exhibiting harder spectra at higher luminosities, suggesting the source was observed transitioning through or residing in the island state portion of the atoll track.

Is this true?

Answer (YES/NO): NO